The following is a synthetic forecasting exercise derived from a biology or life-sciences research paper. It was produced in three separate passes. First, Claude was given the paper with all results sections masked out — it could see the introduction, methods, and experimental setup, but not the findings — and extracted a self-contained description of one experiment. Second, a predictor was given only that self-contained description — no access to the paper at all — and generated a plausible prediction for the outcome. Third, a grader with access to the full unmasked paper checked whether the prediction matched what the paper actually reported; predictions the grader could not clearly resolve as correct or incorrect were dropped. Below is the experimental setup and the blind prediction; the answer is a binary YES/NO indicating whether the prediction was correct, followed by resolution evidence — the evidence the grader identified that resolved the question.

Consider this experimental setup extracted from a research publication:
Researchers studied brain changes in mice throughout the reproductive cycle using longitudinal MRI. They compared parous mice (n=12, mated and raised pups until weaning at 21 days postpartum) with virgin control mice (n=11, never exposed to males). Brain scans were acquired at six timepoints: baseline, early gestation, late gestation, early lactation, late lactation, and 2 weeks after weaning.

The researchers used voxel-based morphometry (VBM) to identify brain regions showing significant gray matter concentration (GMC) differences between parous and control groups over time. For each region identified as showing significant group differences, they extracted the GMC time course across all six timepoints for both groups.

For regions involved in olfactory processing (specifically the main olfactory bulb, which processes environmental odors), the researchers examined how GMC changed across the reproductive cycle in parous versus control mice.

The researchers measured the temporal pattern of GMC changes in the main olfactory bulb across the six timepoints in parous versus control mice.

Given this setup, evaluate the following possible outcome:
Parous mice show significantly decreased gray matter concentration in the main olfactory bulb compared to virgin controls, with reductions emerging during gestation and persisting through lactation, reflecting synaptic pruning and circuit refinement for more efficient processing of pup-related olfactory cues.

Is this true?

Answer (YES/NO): NO